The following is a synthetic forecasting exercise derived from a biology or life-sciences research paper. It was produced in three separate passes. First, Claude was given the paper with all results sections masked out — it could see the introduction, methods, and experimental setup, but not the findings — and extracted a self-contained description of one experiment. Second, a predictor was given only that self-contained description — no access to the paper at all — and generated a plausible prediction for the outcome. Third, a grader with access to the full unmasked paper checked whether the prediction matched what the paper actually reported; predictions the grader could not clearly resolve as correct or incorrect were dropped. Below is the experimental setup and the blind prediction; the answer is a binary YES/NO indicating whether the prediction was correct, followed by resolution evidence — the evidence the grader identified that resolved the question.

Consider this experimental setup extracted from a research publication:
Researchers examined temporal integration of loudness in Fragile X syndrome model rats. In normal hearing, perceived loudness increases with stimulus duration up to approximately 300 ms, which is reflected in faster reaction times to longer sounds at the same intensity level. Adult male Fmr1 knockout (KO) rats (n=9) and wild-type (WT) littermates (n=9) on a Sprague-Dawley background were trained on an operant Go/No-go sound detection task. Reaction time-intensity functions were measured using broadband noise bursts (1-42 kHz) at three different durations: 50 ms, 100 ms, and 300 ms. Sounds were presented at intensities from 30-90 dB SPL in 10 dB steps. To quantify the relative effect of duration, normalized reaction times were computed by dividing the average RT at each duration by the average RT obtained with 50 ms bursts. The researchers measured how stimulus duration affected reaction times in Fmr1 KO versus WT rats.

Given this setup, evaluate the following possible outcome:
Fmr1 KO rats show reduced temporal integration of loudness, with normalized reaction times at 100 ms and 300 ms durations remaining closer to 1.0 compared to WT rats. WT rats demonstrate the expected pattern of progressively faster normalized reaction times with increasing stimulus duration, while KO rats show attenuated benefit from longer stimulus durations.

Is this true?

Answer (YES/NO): YES